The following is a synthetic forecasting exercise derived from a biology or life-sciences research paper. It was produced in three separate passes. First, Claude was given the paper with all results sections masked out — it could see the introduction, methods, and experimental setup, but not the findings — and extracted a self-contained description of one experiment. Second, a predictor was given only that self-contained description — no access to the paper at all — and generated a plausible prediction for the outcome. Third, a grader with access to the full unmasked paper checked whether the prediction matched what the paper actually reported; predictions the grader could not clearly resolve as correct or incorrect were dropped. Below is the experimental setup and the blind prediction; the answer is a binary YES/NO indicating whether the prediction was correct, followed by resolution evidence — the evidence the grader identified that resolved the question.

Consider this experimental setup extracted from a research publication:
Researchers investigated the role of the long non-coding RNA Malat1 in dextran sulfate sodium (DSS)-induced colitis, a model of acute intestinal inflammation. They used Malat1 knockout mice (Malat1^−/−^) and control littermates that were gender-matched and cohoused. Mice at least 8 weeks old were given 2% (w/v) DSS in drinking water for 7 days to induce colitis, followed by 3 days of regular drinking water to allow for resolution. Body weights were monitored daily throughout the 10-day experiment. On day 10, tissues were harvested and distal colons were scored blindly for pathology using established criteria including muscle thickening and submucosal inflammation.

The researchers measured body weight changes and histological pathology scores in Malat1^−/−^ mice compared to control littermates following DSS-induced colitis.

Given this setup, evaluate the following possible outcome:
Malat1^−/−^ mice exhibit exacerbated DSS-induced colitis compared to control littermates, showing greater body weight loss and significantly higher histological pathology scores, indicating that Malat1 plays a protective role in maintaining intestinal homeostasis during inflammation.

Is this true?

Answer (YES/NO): NO